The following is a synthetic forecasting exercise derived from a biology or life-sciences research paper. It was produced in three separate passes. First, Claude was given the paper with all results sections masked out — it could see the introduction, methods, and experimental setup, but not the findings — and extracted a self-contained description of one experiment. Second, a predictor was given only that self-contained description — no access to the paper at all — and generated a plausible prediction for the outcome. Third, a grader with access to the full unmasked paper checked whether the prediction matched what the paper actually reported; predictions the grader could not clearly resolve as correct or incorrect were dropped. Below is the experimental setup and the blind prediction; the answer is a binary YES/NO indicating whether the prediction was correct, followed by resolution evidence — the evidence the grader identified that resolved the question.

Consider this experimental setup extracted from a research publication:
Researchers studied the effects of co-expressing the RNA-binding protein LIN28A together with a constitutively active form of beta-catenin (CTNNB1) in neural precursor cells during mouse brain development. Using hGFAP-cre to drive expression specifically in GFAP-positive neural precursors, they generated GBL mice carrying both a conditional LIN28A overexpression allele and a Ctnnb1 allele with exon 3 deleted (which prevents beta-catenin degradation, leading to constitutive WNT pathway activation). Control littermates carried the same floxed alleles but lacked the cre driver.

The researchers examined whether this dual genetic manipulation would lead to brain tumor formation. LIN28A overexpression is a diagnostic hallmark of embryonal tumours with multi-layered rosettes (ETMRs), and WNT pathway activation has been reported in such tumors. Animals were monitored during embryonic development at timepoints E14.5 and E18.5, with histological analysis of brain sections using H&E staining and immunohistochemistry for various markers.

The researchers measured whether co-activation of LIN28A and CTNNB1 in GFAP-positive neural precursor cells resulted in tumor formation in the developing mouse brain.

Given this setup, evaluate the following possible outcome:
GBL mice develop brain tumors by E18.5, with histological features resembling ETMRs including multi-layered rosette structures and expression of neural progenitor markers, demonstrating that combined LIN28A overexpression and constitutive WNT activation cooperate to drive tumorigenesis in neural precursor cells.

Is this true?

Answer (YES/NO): NO